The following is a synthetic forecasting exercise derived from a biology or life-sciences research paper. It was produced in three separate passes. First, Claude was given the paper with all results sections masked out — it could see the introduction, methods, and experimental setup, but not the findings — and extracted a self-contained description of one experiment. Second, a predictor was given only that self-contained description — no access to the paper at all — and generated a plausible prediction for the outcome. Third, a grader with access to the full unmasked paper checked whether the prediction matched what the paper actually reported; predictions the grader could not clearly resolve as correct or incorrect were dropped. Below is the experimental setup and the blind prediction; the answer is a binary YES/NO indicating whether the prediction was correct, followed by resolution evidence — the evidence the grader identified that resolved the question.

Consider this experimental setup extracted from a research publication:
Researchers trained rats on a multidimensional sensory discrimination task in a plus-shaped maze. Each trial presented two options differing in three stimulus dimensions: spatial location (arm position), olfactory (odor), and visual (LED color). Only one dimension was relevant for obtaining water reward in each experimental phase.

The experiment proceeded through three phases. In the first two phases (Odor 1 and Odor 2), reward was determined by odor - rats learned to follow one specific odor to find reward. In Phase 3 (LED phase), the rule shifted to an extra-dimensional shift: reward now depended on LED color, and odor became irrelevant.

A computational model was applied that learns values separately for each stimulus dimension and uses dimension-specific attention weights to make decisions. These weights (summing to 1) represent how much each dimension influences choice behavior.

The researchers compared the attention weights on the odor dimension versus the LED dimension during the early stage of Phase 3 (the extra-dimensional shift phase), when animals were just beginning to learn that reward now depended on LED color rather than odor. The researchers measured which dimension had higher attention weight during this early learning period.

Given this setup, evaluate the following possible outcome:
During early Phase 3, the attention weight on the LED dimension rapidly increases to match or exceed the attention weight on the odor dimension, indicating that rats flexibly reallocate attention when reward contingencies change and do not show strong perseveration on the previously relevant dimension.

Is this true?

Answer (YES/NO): NO